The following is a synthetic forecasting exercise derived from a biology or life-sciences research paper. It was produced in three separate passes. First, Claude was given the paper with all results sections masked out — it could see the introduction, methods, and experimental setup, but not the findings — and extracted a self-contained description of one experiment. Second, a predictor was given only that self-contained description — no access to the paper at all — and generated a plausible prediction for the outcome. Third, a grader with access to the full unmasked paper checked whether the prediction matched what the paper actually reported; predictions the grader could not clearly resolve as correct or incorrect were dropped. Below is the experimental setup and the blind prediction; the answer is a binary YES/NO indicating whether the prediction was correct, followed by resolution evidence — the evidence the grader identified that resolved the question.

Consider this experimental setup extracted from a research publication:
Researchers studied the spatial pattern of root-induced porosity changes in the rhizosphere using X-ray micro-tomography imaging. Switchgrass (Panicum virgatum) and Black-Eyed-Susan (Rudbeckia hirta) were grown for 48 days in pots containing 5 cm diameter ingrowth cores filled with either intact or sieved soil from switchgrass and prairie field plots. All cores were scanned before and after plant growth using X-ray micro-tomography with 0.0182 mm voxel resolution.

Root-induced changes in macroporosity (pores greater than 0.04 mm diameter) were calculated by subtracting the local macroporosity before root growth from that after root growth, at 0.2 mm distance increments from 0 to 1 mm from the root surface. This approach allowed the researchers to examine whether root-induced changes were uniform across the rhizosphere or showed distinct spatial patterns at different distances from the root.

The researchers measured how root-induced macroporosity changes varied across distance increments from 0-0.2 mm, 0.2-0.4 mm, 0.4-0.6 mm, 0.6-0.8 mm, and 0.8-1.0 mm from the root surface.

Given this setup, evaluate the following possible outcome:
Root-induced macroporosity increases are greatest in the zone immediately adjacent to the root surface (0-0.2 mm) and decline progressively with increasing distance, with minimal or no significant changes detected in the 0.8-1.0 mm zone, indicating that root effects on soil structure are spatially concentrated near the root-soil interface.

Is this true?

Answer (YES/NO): YES